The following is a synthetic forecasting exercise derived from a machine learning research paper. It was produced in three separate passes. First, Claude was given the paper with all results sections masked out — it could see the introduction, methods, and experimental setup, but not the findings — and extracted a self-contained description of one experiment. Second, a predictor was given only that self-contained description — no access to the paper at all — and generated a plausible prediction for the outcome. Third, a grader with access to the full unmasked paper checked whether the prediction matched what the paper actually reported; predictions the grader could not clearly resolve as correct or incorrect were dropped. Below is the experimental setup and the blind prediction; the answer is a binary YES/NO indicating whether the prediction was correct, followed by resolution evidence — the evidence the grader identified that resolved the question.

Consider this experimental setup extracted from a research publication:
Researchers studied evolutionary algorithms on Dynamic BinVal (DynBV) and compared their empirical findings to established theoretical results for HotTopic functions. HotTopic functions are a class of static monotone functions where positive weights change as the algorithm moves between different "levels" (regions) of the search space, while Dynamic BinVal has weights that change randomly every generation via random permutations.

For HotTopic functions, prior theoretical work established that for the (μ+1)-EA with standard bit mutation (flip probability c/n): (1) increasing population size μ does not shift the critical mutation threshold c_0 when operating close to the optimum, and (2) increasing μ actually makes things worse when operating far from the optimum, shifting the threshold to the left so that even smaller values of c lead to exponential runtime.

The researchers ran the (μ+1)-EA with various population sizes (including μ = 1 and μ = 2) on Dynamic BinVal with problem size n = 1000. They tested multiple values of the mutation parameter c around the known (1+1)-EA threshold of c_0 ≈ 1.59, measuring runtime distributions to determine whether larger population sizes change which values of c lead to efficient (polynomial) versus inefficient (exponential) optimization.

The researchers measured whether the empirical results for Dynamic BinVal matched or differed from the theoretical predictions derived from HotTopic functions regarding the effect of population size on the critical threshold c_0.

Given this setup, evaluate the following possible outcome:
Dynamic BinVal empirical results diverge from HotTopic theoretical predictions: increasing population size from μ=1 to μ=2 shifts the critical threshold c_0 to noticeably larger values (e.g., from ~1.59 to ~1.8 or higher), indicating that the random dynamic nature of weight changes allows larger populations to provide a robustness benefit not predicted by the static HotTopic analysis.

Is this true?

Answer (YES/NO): YES